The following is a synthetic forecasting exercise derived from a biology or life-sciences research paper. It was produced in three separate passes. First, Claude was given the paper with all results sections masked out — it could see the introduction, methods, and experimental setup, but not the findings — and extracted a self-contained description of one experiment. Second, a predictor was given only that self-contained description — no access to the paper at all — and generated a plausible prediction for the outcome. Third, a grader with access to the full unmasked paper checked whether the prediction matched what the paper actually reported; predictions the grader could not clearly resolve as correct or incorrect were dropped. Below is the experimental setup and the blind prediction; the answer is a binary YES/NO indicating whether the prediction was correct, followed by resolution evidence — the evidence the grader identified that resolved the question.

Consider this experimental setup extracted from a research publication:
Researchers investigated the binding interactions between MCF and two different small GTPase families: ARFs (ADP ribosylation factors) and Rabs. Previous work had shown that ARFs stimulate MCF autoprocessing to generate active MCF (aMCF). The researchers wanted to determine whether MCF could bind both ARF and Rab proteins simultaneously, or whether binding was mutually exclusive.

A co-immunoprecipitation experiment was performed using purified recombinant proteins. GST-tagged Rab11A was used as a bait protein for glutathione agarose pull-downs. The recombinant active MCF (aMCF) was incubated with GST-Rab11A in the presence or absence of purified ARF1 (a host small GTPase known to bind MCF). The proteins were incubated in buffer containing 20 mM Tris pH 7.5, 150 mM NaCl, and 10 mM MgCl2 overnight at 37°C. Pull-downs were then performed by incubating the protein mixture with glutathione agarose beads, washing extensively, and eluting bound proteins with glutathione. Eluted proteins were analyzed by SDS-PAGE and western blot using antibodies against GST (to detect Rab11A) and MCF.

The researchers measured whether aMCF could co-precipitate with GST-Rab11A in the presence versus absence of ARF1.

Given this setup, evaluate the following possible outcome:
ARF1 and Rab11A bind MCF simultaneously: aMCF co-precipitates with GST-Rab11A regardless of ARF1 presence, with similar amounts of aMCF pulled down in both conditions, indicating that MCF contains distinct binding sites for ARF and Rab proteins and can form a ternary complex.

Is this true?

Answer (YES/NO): NO